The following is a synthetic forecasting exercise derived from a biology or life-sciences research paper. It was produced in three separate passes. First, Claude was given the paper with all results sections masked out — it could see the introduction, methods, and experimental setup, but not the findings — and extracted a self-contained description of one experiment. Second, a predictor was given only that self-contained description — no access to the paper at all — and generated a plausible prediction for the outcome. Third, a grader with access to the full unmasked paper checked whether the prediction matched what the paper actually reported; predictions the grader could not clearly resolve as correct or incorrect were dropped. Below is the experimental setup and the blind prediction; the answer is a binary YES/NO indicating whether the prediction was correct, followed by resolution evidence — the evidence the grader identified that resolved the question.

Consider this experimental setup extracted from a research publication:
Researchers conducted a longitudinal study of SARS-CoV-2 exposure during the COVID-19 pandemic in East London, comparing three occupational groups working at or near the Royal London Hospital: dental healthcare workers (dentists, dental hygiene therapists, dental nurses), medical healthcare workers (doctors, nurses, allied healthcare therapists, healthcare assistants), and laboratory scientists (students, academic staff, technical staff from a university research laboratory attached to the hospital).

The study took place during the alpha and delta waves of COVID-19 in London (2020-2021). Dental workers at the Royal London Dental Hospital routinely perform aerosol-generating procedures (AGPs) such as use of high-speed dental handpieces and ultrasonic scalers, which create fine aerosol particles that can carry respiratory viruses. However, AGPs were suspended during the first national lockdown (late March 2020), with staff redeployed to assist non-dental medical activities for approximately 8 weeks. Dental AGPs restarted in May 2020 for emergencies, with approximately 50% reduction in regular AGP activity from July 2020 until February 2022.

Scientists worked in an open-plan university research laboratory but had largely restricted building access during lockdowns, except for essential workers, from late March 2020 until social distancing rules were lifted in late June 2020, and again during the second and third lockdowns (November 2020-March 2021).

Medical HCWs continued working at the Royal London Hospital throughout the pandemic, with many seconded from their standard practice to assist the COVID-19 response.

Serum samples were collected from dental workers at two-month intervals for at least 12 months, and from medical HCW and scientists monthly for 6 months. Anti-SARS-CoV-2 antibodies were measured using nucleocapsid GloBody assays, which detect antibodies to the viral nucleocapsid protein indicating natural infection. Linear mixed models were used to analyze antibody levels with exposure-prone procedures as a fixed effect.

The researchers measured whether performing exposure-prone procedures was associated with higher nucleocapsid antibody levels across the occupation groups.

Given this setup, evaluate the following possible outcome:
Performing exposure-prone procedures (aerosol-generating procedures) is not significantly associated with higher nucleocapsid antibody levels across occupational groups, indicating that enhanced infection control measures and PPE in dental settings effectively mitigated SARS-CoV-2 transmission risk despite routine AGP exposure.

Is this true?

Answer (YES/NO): NO